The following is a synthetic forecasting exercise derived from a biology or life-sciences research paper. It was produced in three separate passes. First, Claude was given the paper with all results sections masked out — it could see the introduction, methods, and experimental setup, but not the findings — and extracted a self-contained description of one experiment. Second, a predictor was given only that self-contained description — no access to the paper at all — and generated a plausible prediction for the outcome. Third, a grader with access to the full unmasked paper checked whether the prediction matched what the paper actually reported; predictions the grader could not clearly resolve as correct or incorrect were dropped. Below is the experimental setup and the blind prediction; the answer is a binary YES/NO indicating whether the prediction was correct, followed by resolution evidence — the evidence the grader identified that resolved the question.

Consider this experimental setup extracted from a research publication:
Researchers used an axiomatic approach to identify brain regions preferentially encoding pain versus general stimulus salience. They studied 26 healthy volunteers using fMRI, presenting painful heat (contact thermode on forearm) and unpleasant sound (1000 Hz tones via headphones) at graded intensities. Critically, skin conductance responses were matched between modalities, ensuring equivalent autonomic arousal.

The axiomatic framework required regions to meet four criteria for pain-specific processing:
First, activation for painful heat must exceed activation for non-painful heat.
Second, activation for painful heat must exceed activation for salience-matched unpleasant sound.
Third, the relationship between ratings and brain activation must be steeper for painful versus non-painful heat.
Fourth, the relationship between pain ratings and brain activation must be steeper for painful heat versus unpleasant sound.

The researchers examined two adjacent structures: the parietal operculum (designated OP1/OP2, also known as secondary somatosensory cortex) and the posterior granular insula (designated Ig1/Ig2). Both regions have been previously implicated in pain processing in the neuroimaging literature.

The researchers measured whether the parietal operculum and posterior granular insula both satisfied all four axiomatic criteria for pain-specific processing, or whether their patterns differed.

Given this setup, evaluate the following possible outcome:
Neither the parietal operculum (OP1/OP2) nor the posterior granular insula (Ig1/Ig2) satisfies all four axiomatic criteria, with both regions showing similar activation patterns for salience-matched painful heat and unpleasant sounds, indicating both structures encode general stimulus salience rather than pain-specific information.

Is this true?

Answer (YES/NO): NO